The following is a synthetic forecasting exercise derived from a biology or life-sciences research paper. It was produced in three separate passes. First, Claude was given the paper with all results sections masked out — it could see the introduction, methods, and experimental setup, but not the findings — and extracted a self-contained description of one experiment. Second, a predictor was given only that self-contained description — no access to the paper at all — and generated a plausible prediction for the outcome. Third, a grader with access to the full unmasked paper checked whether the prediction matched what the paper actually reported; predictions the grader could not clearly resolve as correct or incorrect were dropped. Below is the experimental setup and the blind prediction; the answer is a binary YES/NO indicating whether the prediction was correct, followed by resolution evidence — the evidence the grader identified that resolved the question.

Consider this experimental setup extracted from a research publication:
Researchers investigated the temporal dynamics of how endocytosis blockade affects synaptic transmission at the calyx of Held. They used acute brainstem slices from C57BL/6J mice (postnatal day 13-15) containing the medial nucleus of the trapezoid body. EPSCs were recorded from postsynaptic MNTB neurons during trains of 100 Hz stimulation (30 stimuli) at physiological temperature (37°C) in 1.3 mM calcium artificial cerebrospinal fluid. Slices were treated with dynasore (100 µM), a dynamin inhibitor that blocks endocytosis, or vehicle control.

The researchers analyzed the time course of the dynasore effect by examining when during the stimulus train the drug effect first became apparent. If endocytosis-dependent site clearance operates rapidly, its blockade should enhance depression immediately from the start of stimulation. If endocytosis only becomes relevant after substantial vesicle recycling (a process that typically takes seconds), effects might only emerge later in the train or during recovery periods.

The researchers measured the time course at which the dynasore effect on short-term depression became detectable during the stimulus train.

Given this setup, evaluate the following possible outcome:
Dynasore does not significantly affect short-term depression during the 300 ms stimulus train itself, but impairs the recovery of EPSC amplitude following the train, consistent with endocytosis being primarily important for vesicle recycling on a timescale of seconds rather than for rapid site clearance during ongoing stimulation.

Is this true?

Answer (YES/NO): NO